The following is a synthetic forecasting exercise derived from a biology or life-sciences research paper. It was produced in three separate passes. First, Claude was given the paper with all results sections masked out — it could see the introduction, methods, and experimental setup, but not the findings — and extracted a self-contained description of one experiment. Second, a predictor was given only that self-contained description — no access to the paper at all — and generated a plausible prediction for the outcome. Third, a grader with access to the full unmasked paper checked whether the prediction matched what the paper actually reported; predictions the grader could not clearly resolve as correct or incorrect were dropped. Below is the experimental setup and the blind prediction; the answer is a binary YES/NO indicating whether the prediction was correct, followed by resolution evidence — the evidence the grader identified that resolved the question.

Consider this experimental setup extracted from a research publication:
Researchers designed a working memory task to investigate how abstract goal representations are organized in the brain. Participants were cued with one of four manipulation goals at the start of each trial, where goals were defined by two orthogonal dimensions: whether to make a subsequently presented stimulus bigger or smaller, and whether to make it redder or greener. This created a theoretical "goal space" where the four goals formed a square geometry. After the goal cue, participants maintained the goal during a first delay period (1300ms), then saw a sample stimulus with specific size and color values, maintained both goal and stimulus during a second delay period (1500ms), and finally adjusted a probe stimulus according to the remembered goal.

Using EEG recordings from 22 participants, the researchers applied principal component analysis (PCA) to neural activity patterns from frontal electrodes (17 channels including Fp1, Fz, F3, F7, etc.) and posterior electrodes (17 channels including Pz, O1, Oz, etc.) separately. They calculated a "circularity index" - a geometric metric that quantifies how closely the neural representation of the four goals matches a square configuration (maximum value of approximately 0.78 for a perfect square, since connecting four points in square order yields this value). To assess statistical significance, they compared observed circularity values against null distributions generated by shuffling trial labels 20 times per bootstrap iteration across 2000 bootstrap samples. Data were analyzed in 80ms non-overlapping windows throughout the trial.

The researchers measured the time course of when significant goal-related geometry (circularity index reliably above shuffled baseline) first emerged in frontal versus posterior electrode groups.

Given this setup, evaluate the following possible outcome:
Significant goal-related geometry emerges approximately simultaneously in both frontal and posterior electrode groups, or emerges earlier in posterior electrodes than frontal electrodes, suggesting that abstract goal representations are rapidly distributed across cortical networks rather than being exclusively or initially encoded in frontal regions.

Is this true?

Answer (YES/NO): NO